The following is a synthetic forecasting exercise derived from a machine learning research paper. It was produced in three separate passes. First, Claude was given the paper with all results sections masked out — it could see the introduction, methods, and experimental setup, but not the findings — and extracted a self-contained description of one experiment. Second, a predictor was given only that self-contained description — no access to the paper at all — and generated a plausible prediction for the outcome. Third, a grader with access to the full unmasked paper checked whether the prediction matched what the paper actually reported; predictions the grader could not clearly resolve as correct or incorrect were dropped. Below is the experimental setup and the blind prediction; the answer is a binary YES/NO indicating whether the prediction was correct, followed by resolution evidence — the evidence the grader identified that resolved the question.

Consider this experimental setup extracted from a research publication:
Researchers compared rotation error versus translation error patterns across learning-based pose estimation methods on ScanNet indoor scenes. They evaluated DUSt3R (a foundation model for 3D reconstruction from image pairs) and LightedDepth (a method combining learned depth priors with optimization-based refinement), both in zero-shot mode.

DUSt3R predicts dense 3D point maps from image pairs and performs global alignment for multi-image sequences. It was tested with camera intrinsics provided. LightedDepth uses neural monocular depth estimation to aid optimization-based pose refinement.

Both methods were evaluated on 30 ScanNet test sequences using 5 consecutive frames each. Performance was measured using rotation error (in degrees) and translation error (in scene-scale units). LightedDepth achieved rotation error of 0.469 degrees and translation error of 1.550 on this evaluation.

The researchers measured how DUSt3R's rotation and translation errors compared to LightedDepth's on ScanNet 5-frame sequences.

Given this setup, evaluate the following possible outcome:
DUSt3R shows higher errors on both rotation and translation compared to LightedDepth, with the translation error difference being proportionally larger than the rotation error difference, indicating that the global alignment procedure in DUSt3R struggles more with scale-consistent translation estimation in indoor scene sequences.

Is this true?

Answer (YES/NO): NO